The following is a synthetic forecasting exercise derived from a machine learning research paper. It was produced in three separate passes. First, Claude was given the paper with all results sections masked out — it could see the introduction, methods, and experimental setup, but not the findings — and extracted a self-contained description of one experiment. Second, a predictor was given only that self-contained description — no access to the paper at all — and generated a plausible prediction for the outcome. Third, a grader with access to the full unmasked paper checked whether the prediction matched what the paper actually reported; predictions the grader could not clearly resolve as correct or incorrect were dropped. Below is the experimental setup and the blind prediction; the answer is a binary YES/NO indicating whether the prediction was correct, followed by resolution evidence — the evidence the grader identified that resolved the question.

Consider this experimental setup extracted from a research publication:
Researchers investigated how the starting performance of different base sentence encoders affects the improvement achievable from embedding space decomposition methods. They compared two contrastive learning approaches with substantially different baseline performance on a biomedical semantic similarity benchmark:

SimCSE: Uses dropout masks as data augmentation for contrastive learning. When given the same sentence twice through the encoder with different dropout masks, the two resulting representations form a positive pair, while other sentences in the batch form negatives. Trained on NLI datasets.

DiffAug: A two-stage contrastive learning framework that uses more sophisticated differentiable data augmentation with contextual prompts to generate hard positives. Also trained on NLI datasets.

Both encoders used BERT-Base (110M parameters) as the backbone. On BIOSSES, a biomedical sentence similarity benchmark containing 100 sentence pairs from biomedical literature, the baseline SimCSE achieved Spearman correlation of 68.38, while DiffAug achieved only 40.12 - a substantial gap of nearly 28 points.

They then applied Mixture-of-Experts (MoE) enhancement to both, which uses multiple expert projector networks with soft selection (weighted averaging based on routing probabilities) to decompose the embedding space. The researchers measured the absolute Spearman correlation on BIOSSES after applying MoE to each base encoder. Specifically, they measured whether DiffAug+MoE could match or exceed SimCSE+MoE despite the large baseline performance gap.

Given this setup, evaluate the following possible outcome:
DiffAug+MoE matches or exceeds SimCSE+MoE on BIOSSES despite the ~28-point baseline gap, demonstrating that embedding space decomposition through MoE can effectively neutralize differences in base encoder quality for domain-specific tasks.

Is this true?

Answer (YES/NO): YES